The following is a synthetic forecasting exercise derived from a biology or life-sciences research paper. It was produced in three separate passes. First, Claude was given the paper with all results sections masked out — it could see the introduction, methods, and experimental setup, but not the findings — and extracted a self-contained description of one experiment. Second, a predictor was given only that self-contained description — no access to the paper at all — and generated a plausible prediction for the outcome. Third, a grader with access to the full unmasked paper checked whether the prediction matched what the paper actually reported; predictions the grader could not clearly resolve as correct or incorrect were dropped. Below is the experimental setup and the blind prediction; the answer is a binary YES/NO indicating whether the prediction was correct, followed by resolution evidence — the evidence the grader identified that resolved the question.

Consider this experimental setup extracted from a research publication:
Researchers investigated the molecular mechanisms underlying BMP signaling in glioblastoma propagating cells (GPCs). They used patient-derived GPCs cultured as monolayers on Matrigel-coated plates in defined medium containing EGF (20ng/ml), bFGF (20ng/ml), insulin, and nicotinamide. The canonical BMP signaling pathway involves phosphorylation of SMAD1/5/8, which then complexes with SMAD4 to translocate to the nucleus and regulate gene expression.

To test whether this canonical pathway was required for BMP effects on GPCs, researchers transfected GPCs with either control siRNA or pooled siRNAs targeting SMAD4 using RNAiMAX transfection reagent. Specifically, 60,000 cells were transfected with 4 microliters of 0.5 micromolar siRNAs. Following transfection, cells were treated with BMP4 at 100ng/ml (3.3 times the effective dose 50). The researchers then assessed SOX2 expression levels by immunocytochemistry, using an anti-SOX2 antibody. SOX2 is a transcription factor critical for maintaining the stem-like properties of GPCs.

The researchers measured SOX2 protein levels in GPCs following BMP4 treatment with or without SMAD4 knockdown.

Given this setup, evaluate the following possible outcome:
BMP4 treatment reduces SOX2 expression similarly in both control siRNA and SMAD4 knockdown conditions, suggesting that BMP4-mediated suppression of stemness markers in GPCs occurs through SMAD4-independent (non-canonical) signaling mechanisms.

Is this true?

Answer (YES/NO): NO